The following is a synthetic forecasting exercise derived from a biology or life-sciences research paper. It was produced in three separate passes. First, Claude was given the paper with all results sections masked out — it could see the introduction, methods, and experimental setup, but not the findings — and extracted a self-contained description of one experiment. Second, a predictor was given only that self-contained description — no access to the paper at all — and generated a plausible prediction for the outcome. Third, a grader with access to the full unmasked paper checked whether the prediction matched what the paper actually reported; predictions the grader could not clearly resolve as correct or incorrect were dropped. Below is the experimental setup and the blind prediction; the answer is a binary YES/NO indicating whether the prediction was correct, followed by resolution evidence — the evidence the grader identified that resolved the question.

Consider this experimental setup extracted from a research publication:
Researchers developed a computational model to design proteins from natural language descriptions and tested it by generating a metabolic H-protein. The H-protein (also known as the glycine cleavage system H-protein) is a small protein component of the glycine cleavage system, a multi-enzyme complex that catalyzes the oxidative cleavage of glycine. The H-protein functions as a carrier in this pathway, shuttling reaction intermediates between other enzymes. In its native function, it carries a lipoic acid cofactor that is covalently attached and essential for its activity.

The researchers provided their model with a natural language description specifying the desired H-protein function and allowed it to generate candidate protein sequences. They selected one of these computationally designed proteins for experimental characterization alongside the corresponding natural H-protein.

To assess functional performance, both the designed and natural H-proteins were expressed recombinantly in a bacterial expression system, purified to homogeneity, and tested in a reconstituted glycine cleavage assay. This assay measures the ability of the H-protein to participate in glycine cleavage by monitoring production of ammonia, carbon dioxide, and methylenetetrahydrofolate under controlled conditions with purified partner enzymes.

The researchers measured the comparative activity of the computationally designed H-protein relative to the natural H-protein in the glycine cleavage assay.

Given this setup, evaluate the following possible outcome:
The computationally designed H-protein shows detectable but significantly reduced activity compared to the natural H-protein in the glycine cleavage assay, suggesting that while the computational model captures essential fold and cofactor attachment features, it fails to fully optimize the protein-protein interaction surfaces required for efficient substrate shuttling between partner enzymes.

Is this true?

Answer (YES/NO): NO